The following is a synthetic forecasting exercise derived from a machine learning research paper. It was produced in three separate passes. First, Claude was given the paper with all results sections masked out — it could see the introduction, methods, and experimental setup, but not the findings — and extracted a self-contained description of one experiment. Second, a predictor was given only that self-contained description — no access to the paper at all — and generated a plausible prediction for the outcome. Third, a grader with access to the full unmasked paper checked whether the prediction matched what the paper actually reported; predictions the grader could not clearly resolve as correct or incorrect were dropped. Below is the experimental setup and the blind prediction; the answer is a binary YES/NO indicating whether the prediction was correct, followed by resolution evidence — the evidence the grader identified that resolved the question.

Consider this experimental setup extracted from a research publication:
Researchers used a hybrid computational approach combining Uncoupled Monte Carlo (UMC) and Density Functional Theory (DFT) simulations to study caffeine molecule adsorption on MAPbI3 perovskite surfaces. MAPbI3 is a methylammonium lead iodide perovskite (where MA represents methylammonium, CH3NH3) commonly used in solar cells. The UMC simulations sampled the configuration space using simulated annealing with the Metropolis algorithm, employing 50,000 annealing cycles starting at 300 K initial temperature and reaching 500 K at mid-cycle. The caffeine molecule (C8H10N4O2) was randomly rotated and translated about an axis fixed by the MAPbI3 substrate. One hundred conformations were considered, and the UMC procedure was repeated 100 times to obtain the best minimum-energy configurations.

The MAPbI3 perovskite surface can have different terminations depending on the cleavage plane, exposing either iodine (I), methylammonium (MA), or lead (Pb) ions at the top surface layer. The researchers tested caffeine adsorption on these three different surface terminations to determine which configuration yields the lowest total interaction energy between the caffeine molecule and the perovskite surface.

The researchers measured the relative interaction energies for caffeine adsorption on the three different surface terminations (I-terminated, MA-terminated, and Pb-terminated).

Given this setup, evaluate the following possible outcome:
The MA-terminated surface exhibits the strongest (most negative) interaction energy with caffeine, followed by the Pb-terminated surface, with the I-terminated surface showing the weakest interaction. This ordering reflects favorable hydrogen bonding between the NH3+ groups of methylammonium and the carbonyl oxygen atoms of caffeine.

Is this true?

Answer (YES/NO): NO